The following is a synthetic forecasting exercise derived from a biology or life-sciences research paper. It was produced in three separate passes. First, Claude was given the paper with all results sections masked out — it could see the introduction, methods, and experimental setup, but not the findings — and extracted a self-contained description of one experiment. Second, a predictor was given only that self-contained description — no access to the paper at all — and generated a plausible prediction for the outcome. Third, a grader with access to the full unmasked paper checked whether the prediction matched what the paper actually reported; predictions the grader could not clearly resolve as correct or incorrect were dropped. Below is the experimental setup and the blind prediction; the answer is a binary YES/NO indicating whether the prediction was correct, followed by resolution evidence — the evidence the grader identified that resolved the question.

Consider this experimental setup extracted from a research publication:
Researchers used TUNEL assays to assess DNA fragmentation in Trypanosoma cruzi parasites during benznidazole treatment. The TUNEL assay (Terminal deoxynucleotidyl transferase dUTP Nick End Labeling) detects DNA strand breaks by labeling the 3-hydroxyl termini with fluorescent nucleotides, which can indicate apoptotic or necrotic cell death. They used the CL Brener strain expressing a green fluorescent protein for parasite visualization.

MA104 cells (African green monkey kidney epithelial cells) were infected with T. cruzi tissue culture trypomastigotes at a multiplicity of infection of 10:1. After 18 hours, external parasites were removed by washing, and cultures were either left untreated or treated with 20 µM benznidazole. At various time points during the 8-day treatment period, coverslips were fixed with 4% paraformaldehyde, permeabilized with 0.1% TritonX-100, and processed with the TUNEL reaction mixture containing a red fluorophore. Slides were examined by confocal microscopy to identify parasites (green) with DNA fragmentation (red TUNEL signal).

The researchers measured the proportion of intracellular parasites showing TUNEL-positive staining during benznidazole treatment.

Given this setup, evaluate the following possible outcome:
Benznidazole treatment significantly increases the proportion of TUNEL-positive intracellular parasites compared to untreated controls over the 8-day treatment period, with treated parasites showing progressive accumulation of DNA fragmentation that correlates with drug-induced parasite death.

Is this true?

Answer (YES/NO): NO